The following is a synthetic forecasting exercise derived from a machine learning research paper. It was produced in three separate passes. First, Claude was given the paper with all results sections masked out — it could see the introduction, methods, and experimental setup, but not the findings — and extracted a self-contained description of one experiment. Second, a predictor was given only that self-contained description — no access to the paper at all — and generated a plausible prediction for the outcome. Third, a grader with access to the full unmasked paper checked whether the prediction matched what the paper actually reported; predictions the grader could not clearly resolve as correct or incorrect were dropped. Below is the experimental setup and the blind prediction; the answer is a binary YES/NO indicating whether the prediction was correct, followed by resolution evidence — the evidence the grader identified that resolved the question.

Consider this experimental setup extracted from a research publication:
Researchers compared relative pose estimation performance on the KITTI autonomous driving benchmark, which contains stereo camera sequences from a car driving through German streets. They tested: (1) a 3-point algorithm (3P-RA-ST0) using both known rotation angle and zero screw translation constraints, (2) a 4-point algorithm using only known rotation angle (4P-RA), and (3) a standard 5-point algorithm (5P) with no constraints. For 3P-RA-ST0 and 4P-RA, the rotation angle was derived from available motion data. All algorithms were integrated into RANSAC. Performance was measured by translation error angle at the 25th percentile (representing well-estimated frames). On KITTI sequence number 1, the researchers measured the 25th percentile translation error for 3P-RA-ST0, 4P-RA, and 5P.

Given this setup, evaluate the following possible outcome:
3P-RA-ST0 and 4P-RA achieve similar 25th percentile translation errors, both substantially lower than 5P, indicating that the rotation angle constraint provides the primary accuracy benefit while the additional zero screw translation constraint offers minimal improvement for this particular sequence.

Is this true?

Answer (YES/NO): NO